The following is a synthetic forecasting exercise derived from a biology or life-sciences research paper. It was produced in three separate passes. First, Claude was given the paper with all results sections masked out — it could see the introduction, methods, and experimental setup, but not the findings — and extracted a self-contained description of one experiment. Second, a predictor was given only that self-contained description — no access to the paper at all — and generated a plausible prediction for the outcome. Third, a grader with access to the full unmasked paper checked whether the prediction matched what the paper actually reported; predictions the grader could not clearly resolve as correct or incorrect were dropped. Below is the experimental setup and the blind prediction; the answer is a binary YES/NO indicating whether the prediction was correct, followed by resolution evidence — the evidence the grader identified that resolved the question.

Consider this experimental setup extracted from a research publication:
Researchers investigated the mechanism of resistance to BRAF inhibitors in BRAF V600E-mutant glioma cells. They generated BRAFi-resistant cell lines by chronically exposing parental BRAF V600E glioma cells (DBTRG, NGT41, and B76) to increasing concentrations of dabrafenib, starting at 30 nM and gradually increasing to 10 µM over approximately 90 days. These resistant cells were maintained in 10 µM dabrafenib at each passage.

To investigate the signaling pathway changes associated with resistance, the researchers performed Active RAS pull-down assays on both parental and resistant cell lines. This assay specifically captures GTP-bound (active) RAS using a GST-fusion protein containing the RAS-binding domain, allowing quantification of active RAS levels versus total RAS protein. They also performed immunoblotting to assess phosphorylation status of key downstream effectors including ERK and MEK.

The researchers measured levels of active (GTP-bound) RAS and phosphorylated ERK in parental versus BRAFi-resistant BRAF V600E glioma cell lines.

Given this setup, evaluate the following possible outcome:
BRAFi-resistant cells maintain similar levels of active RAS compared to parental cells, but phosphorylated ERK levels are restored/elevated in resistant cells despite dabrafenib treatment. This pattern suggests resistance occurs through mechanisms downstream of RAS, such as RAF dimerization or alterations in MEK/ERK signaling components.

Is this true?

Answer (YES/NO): NO